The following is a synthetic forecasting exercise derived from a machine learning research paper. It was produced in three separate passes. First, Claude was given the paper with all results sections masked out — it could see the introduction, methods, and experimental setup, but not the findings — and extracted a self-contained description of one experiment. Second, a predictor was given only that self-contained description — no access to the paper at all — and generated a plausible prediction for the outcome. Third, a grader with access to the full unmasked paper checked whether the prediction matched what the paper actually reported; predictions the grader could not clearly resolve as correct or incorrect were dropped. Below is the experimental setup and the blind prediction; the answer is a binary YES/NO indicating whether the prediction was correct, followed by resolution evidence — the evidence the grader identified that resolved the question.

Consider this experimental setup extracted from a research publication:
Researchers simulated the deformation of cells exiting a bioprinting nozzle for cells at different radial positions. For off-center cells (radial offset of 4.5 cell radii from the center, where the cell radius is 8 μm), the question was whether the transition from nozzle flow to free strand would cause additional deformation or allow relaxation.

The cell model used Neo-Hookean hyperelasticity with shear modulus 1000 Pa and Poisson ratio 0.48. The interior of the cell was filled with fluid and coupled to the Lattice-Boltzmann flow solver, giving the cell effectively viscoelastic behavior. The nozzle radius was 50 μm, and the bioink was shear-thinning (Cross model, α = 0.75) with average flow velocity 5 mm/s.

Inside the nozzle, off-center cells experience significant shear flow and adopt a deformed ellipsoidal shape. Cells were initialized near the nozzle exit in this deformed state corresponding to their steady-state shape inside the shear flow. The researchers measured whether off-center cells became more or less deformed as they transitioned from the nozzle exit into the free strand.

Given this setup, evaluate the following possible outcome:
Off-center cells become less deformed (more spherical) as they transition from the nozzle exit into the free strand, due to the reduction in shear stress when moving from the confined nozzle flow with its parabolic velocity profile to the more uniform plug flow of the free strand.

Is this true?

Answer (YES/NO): YES